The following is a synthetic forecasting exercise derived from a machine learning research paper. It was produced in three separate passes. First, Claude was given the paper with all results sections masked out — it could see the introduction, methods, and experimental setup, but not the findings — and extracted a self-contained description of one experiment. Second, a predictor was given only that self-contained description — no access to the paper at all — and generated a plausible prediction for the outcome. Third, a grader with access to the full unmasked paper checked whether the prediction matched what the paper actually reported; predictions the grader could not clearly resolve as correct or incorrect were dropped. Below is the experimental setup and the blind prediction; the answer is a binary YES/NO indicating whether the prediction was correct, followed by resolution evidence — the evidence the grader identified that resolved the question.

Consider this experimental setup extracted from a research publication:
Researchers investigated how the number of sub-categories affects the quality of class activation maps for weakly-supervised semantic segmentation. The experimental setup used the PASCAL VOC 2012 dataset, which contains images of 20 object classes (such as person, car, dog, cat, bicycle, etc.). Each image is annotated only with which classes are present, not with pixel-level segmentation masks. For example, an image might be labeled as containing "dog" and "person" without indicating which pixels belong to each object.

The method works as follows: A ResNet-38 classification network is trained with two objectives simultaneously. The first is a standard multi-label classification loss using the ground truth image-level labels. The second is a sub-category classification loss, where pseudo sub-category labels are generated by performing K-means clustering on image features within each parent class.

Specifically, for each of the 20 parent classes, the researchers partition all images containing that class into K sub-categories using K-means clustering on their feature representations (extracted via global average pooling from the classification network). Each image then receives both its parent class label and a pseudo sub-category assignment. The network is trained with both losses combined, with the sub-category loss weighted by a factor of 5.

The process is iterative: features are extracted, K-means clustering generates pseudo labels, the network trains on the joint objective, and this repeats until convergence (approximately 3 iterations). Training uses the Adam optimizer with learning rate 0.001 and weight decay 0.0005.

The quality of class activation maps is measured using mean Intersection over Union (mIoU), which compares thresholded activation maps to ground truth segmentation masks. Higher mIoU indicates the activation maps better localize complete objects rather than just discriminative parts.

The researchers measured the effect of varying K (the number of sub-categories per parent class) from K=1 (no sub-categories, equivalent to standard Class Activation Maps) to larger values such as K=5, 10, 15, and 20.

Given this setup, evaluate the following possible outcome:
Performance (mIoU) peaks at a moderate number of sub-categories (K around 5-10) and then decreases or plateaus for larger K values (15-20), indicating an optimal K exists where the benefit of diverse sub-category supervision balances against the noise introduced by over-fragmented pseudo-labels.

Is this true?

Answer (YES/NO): NO